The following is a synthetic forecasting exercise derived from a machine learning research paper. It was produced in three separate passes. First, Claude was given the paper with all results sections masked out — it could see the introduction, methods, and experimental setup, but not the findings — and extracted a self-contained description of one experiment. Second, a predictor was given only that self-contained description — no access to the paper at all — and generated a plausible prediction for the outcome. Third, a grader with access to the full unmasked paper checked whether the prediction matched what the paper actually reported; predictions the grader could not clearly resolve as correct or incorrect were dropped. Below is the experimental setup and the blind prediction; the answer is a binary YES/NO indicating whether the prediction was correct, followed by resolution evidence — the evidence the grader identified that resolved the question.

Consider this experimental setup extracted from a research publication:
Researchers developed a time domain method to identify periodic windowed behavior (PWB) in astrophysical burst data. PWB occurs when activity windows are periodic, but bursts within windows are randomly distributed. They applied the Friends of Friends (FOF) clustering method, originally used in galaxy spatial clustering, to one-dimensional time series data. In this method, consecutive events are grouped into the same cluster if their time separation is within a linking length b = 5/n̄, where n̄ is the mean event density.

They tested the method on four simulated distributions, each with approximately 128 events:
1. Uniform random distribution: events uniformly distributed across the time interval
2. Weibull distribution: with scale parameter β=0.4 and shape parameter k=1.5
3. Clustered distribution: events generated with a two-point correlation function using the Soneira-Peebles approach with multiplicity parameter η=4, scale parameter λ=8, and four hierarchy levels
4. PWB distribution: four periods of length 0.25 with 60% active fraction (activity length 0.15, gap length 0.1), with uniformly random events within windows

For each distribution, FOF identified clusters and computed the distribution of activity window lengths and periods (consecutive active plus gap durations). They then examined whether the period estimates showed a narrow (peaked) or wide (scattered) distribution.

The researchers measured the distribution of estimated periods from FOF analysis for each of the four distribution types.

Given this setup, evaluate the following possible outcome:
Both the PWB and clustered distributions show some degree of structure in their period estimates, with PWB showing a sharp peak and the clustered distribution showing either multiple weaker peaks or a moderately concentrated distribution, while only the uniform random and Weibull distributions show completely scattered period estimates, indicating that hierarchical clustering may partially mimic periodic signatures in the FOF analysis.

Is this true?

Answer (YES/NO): NO